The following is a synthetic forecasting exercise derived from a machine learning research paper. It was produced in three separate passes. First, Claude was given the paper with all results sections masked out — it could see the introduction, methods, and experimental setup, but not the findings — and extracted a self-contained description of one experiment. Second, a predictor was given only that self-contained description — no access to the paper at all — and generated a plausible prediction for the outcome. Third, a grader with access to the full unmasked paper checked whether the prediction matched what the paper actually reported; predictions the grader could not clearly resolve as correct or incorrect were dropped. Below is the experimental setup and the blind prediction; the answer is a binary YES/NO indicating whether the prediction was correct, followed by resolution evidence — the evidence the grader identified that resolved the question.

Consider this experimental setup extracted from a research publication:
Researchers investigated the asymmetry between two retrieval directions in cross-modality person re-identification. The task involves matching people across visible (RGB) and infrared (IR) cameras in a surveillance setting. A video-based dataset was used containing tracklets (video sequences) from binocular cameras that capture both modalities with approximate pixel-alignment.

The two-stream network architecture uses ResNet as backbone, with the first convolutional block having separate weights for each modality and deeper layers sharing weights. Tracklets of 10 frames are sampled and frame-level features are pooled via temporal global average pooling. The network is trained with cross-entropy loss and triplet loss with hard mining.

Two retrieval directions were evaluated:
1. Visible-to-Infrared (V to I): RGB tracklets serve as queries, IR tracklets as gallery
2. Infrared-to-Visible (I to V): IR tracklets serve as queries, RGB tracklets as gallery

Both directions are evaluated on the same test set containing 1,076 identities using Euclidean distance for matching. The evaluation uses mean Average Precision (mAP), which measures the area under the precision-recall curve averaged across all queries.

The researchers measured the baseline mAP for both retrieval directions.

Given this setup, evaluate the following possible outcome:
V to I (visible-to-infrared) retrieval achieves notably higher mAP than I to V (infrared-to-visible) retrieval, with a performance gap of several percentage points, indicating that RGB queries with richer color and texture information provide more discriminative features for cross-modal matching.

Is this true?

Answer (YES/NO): NO